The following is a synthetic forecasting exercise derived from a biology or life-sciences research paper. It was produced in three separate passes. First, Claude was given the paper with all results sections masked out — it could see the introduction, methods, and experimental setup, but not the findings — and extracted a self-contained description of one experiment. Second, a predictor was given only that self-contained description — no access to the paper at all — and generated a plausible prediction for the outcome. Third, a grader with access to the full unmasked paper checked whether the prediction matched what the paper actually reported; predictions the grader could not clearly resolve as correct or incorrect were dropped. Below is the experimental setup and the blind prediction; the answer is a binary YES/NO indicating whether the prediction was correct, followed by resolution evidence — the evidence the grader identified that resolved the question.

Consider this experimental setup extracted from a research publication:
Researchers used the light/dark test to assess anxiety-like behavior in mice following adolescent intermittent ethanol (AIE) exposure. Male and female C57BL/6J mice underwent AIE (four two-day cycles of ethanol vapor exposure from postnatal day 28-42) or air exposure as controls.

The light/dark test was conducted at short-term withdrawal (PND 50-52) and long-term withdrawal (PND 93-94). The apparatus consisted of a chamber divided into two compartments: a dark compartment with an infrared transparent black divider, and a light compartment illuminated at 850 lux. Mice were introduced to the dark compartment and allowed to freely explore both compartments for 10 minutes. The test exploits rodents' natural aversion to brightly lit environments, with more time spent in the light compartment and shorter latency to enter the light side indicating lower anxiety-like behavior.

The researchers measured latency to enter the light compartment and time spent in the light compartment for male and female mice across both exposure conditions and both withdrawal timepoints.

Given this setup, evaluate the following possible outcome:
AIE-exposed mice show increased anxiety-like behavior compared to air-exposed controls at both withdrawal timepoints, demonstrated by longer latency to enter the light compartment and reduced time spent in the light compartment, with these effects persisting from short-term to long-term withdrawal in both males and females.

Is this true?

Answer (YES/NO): NO